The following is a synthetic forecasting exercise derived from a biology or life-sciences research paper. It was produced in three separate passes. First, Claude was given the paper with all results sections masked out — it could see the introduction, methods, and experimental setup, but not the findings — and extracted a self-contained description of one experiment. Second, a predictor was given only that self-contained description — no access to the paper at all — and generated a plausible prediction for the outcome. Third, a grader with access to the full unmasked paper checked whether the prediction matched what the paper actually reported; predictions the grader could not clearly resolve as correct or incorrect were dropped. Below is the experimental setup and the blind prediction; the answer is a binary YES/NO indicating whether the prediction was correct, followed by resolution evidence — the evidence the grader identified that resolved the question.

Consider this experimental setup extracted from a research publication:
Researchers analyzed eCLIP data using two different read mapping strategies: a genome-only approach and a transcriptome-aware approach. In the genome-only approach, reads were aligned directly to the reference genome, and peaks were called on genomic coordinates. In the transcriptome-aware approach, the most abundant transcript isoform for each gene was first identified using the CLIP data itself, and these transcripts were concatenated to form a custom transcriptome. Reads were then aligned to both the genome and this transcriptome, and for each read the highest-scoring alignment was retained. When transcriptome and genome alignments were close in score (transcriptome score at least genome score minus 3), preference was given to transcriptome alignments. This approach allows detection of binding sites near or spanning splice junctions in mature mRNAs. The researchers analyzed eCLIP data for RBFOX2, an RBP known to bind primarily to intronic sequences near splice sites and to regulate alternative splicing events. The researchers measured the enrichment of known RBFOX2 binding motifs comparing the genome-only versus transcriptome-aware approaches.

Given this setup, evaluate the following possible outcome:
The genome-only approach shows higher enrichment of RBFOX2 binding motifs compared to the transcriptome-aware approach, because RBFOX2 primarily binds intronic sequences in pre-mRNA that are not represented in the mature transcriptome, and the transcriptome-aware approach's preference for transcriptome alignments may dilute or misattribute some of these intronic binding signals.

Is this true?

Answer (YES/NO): NO